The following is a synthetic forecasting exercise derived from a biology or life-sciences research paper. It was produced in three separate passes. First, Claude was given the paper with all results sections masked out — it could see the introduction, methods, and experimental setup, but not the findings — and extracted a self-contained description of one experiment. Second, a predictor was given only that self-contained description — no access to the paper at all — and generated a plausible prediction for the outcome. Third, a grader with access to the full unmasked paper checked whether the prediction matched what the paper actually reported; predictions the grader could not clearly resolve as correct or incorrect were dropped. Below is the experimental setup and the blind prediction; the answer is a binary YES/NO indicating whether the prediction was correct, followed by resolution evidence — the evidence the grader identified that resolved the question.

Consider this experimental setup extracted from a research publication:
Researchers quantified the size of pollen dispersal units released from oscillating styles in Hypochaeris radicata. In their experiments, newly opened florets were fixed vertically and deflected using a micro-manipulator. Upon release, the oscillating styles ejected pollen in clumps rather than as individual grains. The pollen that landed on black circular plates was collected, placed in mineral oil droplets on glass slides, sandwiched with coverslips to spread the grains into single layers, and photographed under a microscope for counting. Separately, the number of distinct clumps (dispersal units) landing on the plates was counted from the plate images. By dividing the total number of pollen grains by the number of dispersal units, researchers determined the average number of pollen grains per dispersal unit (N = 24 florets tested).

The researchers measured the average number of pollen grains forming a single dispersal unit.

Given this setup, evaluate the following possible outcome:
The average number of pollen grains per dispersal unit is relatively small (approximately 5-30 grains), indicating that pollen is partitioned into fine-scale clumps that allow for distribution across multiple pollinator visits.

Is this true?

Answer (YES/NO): YES